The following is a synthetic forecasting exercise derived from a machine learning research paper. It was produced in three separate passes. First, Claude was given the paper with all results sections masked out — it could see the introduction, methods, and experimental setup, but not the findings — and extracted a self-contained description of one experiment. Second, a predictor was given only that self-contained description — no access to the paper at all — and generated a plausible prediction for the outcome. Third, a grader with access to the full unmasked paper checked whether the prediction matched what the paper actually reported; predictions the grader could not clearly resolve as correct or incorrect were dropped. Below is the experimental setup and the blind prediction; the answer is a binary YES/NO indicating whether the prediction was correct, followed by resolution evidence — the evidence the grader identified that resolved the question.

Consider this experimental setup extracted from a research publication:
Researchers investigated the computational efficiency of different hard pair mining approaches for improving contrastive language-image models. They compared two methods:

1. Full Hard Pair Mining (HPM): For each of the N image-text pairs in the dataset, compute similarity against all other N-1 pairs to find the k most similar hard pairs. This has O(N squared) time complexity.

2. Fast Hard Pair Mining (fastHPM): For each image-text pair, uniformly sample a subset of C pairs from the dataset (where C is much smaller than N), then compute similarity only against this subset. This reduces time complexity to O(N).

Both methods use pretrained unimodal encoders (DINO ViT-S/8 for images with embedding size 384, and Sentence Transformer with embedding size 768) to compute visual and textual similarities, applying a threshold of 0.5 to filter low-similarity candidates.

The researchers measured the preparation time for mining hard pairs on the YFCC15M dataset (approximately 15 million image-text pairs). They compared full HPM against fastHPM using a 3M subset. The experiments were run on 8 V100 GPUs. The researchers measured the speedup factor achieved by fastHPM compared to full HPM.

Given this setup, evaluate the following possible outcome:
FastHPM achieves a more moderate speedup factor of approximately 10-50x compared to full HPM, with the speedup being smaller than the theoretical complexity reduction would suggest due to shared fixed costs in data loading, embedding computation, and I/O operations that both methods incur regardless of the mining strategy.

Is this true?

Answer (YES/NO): NO